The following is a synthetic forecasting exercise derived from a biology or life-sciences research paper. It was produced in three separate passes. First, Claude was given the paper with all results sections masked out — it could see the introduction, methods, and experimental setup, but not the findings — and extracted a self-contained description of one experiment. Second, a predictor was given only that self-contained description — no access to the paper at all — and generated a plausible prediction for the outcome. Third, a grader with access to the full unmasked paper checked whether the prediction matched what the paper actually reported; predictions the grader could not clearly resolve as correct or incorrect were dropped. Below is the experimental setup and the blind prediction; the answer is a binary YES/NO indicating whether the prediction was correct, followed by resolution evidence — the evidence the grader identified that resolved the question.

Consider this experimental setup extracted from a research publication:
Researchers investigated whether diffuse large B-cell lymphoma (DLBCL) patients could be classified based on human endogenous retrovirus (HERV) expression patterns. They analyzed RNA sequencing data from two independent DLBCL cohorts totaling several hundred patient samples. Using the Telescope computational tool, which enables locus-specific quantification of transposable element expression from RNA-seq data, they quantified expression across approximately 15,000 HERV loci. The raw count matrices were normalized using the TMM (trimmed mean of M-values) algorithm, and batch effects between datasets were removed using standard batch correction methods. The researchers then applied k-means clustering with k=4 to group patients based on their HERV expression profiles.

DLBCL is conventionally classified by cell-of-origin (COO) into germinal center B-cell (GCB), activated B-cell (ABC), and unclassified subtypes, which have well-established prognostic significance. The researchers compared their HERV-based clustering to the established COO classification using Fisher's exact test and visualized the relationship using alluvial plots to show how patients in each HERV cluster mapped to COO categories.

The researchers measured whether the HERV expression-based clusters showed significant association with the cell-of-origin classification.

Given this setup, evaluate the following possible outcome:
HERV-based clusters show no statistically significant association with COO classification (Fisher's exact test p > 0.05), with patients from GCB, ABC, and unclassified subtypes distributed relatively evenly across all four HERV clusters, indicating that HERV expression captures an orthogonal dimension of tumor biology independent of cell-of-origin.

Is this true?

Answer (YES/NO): NO